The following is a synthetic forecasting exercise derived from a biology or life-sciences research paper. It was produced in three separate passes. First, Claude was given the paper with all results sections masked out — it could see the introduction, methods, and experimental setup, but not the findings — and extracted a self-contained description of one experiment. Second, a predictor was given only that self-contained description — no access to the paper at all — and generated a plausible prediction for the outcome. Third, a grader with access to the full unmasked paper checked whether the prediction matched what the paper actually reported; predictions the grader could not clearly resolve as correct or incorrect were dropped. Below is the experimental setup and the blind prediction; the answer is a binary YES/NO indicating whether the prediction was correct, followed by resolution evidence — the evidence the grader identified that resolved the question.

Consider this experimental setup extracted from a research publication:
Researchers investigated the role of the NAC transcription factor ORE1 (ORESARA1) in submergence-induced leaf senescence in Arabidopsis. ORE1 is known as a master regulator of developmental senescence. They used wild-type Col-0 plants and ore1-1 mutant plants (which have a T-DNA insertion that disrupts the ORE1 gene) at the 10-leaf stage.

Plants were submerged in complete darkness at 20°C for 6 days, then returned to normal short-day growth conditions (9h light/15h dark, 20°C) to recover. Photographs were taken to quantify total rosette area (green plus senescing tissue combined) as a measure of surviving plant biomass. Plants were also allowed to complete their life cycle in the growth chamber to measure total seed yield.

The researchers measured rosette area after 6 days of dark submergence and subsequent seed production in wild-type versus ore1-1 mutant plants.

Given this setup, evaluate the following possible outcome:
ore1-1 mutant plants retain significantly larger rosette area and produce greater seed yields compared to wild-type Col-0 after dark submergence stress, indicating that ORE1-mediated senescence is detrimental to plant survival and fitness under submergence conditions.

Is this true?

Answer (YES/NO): NO